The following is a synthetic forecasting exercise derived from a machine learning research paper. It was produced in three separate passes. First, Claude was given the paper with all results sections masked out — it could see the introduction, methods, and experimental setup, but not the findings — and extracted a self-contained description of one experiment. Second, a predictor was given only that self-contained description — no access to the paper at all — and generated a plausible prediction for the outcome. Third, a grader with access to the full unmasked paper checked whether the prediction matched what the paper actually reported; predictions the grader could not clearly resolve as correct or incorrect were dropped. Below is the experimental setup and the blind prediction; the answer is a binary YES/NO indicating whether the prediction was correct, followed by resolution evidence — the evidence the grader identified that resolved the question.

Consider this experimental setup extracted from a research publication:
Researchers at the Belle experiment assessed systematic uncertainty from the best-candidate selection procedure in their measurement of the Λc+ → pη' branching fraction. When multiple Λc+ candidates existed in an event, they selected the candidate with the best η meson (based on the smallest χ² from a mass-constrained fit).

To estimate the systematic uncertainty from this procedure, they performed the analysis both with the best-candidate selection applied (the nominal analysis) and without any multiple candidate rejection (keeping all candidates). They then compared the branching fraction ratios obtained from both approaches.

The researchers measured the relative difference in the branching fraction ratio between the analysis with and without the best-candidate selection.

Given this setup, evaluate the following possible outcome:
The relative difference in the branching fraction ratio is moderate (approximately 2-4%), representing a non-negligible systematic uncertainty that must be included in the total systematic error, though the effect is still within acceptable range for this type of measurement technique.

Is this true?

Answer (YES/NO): NO